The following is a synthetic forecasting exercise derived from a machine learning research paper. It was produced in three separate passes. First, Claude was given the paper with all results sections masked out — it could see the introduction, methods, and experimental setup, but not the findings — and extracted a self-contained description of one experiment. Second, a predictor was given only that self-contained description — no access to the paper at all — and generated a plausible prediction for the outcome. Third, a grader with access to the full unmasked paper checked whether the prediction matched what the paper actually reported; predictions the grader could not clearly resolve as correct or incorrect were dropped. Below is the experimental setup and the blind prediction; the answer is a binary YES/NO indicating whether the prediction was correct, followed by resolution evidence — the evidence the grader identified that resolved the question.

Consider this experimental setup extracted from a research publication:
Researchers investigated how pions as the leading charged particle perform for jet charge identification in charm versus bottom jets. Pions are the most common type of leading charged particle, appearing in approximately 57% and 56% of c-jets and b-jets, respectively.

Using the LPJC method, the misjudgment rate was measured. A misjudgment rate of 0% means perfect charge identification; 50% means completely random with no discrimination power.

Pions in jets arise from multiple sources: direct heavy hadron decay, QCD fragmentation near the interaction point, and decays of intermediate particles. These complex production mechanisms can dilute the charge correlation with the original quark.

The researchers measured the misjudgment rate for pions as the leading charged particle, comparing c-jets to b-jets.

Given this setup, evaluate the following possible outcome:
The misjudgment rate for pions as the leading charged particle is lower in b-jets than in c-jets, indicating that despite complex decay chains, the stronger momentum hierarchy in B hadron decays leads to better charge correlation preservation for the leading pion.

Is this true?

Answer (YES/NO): NO